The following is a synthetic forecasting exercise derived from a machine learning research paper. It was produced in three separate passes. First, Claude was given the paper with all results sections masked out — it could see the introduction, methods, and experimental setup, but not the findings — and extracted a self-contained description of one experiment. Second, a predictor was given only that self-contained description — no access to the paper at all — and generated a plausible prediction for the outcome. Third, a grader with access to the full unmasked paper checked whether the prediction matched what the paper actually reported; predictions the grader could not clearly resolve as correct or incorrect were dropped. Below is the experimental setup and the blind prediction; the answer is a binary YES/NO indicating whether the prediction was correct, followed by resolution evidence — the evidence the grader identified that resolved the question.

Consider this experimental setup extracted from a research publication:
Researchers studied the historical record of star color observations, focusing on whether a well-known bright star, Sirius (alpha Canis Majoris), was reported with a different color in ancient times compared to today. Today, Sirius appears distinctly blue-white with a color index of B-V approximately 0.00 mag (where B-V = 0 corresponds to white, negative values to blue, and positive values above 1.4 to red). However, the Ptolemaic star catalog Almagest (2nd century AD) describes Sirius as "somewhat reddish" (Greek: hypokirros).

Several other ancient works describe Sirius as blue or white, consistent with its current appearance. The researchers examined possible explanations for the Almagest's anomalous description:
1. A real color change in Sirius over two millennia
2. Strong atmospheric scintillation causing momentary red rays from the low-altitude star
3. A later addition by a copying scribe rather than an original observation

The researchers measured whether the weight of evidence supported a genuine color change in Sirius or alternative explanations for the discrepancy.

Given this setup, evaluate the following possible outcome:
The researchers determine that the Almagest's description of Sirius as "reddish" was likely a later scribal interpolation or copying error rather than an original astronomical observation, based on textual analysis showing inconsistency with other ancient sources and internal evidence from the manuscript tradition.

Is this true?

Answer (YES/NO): NO